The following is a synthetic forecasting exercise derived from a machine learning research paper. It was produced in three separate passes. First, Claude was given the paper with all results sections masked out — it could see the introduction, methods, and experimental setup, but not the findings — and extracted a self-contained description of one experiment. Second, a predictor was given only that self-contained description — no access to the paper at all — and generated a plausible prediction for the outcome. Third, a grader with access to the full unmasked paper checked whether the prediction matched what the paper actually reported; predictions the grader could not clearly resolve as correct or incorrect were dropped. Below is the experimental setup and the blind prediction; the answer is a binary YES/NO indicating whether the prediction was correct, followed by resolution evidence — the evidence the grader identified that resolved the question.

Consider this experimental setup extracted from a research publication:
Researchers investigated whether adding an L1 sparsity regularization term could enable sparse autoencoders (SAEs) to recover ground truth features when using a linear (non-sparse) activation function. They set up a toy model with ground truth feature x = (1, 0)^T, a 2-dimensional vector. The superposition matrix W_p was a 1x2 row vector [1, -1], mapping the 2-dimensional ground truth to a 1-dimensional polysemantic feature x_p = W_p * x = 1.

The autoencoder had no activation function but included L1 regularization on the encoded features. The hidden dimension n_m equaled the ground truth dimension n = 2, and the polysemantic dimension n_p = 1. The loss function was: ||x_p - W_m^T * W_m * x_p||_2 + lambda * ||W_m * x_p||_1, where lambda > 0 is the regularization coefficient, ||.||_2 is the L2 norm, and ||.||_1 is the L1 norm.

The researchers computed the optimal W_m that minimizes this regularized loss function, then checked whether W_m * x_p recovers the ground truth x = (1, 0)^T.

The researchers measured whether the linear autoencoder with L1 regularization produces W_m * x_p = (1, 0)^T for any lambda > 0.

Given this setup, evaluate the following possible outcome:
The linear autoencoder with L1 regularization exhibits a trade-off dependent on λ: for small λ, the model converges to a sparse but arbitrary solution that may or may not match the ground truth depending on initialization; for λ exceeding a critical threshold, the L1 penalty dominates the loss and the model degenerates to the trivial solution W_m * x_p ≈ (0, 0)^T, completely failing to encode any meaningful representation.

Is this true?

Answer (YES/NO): NO